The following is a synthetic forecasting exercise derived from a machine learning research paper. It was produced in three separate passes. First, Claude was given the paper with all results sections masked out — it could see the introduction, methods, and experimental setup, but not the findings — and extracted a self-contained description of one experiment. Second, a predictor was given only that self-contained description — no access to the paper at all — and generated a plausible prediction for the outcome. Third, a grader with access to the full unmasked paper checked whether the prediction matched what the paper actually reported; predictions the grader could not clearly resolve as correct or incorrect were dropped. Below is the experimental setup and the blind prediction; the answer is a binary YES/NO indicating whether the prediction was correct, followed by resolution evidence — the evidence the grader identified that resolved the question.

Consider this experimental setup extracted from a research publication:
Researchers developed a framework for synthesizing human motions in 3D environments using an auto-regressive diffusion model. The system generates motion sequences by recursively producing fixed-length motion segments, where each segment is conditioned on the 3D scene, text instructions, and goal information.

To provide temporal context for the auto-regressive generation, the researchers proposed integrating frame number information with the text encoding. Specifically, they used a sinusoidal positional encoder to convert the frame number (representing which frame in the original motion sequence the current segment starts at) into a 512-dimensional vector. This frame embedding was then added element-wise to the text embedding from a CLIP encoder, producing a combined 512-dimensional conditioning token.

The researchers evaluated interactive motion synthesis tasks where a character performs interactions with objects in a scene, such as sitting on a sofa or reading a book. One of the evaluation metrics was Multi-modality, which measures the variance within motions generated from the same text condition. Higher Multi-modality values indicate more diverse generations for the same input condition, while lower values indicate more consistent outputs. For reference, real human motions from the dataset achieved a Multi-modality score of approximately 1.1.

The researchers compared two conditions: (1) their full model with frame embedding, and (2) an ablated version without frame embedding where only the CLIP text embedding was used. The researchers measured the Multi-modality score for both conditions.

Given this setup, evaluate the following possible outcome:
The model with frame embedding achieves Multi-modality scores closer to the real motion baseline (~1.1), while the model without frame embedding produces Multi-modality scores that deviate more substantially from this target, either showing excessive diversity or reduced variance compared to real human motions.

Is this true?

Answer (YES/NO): YES